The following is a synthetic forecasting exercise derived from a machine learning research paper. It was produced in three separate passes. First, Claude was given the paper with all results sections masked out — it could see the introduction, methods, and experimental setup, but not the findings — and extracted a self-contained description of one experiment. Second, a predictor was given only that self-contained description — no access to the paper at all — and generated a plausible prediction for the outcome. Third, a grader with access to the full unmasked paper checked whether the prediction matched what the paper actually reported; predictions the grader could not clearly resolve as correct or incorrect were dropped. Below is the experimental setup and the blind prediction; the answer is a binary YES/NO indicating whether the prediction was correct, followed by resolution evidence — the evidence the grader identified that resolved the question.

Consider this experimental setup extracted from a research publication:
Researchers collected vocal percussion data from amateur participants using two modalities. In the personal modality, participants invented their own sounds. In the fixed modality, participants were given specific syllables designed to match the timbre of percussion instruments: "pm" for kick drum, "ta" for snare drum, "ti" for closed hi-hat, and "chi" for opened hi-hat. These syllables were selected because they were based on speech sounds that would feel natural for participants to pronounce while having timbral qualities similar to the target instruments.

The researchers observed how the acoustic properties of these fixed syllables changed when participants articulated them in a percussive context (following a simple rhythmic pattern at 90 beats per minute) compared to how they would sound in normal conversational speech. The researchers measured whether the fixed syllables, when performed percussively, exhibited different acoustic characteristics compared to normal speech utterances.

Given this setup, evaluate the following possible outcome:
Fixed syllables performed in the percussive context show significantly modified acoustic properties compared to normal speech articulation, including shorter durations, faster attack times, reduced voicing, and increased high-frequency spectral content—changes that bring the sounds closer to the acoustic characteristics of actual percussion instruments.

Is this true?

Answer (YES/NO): NO